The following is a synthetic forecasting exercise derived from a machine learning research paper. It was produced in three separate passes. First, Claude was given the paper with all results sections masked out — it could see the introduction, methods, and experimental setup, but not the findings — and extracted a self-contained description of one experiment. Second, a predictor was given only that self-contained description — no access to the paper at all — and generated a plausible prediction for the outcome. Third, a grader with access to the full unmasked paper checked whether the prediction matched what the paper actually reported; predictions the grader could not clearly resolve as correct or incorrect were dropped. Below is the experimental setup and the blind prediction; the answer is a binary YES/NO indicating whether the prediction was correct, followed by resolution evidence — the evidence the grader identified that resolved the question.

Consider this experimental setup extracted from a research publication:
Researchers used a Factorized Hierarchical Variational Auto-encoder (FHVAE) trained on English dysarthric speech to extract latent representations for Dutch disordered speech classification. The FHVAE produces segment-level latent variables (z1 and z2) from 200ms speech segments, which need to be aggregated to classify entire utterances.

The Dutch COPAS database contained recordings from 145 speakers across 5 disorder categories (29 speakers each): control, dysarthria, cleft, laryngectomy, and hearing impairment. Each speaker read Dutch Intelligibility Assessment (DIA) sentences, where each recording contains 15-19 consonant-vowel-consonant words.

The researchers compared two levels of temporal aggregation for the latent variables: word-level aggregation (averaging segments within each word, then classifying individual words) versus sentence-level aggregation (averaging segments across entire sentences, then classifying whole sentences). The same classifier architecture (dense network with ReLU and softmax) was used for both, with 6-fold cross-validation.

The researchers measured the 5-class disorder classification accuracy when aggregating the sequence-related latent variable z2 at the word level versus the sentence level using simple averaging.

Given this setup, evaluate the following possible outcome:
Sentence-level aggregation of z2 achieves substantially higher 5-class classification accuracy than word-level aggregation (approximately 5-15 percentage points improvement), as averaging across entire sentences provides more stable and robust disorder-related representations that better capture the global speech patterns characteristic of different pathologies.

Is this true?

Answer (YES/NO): YES